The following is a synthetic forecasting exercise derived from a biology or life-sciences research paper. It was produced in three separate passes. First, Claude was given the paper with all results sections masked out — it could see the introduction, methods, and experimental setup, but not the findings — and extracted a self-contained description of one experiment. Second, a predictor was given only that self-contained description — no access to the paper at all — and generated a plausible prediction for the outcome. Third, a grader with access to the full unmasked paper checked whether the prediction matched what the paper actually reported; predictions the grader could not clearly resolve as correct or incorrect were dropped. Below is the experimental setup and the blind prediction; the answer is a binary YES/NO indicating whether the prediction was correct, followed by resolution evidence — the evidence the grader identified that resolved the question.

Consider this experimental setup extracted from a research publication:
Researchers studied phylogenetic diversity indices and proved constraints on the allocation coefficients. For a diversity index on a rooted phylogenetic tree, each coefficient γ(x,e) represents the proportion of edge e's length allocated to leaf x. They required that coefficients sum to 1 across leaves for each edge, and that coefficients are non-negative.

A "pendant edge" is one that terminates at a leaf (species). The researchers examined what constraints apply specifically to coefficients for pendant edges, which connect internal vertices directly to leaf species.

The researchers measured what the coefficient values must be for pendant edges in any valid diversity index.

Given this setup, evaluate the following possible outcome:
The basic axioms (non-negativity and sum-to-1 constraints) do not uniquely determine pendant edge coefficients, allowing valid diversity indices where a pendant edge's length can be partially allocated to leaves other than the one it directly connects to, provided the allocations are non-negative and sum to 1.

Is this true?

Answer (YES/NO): NO